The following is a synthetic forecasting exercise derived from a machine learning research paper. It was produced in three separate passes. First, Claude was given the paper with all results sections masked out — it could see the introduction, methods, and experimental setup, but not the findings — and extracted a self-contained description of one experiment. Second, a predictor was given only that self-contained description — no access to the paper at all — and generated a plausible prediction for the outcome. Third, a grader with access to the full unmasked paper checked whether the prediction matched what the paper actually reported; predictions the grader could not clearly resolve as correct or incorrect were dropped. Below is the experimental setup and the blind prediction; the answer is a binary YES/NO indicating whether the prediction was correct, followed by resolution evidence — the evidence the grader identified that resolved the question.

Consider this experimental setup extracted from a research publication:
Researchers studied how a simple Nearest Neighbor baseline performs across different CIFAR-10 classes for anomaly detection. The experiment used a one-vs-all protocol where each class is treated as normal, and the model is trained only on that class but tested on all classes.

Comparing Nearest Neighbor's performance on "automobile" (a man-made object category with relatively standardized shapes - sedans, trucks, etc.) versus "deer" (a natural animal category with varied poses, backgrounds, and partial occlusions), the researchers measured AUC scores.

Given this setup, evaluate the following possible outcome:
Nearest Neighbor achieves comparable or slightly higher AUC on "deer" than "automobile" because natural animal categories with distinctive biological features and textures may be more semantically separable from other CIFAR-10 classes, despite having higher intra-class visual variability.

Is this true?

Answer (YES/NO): NO